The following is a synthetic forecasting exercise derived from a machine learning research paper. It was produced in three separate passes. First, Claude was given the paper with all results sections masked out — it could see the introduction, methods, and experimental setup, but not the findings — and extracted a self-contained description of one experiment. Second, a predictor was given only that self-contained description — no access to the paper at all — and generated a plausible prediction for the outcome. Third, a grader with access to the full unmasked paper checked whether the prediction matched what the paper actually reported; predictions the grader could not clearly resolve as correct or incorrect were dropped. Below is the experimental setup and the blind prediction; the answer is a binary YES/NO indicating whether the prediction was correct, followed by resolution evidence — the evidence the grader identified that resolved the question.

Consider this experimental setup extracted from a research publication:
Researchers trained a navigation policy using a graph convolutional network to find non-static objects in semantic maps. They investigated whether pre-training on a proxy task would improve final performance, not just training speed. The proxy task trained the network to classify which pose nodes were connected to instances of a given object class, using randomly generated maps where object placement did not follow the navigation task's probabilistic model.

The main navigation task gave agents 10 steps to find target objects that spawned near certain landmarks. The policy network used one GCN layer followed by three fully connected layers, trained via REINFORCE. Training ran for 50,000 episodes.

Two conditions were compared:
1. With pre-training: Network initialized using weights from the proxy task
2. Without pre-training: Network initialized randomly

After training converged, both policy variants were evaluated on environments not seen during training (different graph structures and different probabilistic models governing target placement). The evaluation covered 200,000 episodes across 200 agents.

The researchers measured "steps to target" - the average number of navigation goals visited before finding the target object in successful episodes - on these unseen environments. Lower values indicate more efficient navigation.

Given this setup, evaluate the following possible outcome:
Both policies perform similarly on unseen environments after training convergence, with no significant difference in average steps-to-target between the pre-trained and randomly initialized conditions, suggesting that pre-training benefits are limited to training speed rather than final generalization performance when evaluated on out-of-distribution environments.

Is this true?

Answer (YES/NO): NO